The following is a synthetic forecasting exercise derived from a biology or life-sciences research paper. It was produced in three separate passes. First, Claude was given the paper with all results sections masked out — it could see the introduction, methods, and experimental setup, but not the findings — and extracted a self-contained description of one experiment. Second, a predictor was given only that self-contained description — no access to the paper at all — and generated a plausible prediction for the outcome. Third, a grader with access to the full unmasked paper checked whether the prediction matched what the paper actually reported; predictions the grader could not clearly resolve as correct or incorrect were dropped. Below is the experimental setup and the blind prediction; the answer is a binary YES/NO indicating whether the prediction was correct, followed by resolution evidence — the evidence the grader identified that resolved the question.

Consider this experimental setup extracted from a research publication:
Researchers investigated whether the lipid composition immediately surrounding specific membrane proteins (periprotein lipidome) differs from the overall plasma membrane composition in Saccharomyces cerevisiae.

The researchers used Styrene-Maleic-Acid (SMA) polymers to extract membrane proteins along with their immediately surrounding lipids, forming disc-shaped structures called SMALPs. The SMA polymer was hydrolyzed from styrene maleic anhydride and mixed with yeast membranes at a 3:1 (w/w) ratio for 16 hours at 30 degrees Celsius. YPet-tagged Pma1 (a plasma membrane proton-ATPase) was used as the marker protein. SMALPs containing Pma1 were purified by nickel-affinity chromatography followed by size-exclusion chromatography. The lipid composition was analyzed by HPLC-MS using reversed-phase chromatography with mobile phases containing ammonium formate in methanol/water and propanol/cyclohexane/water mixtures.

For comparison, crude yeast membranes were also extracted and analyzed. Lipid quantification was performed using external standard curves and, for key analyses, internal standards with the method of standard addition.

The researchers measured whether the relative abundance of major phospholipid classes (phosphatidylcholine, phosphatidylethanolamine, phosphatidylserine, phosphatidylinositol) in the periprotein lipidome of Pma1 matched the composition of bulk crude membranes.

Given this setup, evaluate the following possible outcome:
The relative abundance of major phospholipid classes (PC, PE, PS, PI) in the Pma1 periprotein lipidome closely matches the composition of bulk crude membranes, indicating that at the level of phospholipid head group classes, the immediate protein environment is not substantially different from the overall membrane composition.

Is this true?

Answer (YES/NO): NO